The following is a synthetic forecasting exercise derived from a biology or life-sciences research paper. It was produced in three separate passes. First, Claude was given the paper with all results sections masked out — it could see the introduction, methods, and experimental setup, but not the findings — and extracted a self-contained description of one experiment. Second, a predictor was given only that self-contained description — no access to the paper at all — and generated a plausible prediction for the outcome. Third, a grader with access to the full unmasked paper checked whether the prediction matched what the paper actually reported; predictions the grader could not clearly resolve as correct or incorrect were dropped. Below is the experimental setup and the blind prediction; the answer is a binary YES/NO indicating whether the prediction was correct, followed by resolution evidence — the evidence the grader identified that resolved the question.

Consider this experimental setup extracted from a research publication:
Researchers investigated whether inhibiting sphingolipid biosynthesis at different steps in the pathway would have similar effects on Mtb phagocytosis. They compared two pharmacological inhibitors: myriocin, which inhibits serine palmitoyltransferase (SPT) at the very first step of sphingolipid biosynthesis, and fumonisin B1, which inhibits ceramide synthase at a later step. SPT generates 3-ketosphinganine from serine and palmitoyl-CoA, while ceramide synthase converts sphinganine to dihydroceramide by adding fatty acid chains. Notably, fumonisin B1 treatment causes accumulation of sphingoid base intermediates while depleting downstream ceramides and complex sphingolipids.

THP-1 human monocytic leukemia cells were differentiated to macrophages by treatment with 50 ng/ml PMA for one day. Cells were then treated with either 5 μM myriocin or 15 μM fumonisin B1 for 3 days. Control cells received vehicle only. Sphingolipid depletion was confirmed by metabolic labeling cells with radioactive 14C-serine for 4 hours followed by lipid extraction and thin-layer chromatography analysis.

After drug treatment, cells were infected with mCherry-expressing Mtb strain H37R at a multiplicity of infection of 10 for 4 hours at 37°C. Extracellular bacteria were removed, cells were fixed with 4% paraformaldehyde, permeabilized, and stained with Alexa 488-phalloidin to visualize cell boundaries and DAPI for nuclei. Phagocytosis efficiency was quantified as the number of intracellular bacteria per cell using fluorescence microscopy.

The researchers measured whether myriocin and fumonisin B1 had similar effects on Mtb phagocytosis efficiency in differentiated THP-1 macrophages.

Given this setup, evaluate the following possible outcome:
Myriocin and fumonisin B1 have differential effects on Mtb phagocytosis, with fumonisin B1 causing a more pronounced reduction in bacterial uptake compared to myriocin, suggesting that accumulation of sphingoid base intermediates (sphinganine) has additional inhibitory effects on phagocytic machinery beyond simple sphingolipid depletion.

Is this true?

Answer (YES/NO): NO